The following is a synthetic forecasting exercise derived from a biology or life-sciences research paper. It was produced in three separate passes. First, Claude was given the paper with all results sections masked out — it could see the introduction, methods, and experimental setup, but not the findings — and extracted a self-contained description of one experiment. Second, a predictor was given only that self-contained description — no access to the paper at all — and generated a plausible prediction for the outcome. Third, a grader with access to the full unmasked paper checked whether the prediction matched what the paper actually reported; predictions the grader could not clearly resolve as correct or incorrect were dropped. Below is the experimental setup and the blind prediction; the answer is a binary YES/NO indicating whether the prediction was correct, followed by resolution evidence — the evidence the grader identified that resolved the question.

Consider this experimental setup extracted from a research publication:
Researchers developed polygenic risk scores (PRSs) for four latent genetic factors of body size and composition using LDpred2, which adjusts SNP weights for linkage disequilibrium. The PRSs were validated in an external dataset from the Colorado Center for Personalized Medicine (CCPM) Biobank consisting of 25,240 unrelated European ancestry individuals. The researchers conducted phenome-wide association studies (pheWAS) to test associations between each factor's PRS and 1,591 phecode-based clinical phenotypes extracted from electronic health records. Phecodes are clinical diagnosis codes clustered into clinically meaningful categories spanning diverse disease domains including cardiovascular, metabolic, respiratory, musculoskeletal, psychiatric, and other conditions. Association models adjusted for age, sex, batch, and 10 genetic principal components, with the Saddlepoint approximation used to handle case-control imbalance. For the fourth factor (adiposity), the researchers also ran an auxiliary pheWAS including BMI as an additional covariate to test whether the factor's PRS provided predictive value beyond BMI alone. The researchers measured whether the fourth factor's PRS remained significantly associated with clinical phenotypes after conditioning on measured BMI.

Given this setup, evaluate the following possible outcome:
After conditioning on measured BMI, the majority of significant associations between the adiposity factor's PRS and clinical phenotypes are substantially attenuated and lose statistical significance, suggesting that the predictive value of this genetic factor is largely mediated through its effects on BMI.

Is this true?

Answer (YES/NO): NO